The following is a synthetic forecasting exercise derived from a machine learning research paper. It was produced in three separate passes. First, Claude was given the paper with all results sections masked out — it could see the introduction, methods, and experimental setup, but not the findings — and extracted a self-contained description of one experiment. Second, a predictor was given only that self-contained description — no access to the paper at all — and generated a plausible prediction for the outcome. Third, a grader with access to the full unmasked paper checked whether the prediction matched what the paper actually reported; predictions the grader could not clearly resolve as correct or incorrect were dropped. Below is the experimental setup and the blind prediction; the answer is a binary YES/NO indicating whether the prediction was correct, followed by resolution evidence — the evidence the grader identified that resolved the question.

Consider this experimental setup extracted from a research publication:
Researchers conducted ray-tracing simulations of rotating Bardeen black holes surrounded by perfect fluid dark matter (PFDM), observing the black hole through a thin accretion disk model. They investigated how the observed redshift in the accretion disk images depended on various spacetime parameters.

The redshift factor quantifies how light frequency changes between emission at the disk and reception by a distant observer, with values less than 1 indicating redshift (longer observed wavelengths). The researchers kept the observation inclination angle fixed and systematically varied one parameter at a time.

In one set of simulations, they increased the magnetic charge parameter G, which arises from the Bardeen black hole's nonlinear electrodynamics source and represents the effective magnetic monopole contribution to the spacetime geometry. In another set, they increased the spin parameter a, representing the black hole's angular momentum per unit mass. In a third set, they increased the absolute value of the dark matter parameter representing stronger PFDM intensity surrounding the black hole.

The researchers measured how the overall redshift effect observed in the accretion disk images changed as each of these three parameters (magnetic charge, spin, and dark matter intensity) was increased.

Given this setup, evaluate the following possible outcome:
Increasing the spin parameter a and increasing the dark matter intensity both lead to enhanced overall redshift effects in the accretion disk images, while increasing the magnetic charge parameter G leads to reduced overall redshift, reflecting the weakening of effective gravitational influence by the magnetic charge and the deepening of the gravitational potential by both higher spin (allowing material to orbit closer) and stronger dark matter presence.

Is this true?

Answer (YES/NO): NO